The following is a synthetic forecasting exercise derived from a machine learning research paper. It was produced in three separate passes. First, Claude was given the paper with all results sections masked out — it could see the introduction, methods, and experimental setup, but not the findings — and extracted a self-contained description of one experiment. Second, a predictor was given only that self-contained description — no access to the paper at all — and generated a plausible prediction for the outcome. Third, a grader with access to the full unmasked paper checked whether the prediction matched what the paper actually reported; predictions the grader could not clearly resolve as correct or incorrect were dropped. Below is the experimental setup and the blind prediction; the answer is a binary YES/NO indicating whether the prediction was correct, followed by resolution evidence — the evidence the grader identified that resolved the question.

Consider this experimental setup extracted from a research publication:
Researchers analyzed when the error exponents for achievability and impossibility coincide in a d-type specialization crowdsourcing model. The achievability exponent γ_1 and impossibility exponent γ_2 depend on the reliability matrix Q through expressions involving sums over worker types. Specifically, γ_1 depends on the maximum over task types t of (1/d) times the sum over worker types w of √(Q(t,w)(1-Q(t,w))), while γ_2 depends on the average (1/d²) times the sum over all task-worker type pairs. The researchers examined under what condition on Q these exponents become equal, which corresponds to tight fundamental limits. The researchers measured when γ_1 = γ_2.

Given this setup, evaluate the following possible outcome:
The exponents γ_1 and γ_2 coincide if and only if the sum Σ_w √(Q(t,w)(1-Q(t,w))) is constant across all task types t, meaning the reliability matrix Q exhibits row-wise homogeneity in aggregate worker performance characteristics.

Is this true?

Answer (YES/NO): YES